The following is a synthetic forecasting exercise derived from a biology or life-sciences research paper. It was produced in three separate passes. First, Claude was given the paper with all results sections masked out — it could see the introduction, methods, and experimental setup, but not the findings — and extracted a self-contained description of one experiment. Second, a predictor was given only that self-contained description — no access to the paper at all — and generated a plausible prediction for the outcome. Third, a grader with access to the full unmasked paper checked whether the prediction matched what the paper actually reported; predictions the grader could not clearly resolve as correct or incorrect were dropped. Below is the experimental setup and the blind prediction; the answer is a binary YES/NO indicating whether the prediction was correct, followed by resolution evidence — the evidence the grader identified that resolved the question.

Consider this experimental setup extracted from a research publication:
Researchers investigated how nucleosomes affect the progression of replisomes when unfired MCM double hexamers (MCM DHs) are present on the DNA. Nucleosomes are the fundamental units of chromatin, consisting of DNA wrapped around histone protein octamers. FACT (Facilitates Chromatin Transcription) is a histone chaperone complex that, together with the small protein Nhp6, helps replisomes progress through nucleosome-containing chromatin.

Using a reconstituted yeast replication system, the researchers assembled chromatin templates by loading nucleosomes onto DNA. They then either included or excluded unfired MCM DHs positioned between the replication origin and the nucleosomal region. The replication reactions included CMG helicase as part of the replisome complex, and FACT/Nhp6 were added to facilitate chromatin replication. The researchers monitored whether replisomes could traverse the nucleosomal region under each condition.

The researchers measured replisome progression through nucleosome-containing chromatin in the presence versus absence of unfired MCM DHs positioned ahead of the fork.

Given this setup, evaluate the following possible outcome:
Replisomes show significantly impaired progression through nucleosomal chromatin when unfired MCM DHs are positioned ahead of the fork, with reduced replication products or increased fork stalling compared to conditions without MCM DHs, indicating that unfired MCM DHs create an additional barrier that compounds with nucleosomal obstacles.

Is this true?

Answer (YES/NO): YES